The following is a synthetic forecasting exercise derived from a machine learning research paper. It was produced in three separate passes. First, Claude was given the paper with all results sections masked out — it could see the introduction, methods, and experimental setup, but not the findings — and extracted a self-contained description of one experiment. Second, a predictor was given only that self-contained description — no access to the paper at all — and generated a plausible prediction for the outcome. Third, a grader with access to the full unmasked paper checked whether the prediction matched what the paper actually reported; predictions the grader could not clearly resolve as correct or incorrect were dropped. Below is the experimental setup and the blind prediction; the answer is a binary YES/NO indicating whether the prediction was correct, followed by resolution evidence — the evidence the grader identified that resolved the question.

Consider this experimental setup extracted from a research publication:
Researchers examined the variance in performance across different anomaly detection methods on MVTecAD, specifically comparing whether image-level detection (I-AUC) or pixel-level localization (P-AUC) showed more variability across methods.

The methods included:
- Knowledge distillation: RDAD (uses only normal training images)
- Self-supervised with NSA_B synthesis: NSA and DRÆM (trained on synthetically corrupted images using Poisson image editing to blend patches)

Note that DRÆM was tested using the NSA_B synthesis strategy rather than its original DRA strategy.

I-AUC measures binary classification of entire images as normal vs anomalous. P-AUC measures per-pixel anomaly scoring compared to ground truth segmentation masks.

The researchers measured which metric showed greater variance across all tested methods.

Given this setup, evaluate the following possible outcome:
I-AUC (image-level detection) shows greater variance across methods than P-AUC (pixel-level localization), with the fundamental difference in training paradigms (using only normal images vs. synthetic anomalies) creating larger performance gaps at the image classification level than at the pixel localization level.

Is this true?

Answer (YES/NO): YES